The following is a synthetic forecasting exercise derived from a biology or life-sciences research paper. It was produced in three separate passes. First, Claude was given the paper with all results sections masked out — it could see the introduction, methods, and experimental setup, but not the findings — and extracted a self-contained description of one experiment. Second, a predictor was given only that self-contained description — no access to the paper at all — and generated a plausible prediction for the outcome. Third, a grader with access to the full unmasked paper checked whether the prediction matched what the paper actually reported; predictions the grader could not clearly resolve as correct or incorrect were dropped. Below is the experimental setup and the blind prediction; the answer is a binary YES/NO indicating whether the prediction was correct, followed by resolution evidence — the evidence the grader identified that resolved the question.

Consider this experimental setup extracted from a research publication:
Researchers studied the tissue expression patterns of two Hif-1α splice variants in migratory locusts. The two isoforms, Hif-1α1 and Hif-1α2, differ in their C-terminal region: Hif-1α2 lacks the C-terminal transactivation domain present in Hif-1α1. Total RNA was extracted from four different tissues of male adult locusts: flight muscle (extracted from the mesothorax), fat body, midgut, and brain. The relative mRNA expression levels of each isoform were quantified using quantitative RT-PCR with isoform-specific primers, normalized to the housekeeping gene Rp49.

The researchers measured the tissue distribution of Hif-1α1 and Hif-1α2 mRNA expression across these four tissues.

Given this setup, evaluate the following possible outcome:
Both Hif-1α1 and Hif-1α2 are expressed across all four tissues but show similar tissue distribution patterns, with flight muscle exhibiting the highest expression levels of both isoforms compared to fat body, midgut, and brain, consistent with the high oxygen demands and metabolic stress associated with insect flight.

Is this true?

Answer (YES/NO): NO